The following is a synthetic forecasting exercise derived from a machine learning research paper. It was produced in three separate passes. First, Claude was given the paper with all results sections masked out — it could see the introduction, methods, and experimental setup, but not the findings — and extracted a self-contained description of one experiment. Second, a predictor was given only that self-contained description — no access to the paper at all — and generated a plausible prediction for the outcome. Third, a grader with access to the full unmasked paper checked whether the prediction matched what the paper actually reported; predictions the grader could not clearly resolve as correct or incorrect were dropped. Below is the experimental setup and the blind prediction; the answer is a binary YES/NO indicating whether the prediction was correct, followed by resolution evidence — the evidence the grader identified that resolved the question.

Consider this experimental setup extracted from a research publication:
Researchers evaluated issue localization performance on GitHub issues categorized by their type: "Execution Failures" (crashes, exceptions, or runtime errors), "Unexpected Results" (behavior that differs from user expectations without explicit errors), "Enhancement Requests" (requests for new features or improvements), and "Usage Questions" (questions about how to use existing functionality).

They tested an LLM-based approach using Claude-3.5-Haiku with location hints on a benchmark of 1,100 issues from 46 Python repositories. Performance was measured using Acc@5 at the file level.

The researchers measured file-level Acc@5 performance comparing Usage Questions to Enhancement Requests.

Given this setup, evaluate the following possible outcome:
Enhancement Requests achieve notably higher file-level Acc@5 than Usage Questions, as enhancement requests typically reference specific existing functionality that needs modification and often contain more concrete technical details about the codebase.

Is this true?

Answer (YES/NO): NO